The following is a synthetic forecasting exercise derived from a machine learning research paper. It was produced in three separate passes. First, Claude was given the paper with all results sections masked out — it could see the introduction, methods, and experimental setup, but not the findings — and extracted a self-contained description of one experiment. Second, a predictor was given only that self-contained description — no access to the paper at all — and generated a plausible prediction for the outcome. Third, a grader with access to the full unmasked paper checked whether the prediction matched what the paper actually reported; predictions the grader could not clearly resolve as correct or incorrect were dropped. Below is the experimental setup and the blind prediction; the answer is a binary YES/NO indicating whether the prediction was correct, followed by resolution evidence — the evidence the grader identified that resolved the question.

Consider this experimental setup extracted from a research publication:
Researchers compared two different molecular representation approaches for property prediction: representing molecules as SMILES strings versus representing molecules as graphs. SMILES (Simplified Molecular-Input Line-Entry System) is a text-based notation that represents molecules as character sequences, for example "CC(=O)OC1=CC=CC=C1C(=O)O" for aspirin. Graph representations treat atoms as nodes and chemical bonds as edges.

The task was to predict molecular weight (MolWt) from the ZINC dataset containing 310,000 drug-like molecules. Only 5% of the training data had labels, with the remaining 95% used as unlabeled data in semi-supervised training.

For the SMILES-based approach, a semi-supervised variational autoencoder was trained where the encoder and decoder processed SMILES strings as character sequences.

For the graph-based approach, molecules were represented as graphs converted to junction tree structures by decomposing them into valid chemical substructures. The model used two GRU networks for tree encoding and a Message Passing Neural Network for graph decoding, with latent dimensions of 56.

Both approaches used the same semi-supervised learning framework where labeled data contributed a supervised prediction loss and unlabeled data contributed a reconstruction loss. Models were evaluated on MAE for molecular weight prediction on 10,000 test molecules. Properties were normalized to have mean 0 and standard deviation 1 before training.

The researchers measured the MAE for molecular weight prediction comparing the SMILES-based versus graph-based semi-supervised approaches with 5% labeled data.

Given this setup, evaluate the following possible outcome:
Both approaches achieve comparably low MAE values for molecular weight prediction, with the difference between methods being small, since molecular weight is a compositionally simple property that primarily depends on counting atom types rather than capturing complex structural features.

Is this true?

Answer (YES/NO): YES